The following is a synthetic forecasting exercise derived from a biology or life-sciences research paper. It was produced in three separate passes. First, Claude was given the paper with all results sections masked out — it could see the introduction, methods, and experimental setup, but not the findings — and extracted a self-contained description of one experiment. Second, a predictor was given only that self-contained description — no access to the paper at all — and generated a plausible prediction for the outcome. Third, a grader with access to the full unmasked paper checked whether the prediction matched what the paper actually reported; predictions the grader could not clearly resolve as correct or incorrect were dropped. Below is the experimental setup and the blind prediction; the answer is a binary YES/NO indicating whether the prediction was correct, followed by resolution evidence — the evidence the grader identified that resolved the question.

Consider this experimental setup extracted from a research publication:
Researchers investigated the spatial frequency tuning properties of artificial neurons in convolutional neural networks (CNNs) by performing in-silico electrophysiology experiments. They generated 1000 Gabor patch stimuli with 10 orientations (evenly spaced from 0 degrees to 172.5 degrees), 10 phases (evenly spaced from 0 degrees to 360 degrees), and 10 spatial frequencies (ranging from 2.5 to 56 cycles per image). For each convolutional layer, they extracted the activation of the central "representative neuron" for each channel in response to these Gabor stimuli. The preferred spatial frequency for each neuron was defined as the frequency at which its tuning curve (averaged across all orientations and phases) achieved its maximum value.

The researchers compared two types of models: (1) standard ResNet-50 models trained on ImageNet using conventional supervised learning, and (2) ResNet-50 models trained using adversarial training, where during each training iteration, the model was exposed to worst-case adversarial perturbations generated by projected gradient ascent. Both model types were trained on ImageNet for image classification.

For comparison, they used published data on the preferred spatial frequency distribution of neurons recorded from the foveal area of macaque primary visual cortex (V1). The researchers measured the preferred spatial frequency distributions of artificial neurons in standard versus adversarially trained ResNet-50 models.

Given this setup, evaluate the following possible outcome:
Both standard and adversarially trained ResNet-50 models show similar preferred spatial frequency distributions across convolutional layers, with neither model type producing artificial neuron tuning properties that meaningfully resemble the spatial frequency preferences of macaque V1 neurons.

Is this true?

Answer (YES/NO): NO